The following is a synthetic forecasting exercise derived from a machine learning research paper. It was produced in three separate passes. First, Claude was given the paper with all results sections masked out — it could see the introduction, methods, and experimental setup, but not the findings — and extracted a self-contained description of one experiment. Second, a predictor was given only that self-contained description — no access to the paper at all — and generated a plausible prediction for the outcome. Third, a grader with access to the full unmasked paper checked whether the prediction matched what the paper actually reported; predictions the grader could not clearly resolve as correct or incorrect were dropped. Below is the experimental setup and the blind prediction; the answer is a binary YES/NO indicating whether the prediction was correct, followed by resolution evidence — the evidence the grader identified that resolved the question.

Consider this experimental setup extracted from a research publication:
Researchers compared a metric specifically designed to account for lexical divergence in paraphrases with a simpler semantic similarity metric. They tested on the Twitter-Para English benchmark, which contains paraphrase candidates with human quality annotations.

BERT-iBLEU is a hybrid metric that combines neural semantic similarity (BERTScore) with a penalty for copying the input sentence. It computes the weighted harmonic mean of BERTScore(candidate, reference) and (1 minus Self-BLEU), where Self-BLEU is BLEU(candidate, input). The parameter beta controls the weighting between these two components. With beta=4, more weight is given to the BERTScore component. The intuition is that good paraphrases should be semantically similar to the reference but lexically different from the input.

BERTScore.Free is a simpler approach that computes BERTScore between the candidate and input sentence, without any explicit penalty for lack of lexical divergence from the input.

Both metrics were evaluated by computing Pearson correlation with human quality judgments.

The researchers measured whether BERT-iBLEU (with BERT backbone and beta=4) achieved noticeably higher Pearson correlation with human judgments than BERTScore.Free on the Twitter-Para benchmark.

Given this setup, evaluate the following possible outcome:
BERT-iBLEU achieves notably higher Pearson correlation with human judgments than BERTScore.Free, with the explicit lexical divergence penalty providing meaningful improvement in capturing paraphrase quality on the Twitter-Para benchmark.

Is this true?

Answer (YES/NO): NO